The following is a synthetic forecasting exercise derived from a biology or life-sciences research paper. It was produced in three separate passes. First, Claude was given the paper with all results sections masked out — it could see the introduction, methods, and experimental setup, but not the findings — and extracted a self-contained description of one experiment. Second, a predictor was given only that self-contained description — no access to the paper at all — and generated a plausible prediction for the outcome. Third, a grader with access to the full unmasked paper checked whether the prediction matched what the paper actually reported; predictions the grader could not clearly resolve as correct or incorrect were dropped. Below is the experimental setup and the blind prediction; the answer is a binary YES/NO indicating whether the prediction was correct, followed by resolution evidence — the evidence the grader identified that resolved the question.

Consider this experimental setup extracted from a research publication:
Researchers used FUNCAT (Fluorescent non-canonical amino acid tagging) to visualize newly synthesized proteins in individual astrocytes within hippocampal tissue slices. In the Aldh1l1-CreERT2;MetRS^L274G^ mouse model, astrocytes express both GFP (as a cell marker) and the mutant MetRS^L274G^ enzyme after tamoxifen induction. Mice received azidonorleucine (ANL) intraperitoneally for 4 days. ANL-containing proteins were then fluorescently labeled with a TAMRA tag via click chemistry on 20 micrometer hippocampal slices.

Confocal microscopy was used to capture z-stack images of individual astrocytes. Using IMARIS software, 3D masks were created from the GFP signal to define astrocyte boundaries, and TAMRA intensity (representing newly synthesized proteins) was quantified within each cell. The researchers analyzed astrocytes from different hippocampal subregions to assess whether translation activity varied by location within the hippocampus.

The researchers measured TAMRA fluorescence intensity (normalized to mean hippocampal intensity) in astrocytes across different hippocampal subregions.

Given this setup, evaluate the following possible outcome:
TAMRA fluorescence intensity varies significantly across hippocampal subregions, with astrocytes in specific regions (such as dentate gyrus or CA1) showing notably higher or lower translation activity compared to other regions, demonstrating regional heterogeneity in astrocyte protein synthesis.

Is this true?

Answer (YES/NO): YES